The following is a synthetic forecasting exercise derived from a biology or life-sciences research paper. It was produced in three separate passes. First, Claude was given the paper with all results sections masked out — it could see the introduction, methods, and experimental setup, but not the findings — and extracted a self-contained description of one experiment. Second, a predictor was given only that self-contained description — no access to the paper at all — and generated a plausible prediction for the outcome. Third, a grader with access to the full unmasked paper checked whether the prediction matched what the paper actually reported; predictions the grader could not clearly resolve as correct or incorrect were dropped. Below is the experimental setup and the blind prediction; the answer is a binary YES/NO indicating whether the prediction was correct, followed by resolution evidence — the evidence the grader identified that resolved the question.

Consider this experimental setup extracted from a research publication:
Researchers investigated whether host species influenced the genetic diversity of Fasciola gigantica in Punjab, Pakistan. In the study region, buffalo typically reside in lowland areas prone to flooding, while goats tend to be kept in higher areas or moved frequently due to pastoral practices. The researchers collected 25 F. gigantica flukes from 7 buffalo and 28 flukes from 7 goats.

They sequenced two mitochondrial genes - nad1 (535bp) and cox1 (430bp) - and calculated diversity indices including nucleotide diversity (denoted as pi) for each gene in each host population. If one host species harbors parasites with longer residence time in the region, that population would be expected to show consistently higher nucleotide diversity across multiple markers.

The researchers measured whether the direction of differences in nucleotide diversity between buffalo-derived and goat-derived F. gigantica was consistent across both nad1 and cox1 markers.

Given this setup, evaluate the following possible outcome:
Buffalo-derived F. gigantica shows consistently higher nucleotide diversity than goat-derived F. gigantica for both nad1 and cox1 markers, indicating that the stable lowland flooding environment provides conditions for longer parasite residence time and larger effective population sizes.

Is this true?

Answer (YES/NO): NO